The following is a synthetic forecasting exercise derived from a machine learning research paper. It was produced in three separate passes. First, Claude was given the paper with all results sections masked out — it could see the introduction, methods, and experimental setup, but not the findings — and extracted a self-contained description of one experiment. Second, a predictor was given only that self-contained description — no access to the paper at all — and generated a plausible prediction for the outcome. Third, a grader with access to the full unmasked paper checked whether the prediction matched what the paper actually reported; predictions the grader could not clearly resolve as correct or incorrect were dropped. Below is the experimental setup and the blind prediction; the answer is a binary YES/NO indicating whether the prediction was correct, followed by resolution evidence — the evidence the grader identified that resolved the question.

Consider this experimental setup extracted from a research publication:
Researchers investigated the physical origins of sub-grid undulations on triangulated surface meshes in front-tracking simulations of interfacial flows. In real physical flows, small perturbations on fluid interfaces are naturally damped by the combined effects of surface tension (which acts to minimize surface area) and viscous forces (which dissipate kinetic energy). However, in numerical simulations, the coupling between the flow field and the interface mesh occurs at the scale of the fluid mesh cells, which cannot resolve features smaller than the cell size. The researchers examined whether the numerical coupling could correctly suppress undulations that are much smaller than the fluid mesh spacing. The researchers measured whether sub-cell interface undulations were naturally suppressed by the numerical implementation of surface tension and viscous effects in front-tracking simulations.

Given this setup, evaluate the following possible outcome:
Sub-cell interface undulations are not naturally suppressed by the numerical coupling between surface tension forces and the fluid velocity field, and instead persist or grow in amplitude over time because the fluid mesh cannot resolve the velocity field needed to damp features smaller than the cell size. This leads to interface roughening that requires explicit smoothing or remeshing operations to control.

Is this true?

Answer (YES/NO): YES